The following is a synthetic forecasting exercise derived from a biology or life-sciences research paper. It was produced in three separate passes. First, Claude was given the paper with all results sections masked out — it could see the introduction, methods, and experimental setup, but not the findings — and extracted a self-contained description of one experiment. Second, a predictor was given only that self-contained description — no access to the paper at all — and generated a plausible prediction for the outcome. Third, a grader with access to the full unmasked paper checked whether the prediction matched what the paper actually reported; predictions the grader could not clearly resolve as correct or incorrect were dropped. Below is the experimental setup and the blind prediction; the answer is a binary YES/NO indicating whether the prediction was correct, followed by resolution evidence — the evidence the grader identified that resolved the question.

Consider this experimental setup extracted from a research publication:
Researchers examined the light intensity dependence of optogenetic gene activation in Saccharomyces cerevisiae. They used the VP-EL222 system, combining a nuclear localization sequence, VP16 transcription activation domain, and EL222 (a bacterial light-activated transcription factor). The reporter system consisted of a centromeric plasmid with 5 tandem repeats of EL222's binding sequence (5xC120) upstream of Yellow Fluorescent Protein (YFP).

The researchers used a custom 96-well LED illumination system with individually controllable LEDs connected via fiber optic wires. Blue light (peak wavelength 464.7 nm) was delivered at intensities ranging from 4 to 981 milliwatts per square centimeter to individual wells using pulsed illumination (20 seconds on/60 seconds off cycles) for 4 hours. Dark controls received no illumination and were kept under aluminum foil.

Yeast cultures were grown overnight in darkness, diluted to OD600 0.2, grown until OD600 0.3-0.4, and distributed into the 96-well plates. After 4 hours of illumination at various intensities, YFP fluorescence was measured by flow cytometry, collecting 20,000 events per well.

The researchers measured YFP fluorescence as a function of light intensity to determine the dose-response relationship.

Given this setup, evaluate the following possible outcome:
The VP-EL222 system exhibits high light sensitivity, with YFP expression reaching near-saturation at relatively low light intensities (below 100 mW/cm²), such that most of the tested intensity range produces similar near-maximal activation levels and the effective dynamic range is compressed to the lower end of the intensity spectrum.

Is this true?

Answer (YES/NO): NO